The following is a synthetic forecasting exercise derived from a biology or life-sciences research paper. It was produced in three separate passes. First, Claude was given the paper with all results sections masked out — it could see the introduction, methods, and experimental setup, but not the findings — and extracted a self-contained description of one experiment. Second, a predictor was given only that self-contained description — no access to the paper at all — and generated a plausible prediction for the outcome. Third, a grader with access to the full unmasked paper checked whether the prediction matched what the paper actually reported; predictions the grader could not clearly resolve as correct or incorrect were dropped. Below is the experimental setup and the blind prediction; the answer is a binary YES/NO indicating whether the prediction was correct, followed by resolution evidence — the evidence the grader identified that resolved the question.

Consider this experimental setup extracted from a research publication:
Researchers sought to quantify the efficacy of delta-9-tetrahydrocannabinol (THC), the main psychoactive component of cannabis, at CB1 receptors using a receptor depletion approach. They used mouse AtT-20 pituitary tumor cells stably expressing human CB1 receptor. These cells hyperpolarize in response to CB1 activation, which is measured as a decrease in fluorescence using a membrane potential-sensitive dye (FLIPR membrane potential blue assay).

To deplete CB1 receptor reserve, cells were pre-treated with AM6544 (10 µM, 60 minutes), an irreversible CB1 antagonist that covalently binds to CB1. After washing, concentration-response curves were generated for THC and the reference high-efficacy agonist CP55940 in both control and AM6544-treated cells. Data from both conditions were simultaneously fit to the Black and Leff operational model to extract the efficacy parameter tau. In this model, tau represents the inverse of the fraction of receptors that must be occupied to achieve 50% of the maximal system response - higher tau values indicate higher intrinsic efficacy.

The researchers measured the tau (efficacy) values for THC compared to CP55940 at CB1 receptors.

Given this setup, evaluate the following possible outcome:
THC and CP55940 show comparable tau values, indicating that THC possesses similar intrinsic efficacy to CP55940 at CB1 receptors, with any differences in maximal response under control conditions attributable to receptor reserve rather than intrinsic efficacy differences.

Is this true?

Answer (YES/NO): NO